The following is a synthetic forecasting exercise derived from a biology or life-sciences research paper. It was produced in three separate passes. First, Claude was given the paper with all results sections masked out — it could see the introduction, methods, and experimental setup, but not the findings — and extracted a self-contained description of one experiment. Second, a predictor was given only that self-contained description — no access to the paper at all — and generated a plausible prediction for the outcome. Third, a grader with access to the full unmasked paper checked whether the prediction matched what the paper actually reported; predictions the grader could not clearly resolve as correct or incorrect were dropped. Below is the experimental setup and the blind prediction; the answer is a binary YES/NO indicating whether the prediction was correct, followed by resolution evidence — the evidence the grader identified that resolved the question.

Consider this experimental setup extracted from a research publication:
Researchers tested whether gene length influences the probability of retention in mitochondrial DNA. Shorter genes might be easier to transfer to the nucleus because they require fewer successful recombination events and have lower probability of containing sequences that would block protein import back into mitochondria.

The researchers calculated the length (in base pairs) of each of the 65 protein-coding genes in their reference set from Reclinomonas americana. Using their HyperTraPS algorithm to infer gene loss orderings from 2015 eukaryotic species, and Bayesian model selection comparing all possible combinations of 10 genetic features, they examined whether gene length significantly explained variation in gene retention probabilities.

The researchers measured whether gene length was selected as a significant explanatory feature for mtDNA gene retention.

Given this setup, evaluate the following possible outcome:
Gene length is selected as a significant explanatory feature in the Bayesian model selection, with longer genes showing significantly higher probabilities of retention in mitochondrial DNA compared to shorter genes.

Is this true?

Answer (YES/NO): NO